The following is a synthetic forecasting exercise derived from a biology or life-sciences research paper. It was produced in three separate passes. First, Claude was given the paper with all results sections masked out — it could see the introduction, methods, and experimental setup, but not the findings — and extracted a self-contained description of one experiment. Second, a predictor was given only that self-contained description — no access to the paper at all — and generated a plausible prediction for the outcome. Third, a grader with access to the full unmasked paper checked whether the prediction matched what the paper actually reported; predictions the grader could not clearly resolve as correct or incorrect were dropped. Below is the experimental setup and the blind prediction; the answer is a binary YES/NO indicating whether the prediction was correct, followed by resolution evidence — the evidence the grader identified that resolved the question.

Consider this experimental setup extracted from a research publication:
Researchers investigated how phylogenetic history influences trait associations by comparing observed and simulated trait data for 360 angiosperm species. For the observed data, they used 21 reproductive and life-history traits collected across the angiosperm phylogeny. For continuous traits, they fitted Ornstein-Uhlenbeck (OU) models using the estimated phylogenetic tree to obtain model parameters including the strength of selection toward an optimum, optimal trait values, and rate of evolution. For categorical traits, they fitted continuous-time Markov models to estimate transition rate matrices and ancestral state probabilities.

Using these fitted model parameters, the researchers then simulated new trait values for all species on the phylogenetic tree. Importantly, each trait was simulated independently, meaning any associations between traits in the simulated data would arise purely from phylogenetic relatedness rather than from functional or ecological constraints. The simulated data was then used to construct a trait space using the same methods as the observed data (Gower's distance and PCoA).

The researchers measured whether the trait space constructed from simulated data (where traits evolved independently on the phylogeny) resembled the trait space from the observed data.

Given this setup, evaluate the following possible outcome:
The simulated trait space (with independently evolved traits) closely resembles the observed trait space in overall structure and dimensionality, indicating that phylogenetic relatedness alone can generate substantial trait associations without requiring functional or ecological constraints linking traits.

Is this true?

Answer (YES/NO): NO